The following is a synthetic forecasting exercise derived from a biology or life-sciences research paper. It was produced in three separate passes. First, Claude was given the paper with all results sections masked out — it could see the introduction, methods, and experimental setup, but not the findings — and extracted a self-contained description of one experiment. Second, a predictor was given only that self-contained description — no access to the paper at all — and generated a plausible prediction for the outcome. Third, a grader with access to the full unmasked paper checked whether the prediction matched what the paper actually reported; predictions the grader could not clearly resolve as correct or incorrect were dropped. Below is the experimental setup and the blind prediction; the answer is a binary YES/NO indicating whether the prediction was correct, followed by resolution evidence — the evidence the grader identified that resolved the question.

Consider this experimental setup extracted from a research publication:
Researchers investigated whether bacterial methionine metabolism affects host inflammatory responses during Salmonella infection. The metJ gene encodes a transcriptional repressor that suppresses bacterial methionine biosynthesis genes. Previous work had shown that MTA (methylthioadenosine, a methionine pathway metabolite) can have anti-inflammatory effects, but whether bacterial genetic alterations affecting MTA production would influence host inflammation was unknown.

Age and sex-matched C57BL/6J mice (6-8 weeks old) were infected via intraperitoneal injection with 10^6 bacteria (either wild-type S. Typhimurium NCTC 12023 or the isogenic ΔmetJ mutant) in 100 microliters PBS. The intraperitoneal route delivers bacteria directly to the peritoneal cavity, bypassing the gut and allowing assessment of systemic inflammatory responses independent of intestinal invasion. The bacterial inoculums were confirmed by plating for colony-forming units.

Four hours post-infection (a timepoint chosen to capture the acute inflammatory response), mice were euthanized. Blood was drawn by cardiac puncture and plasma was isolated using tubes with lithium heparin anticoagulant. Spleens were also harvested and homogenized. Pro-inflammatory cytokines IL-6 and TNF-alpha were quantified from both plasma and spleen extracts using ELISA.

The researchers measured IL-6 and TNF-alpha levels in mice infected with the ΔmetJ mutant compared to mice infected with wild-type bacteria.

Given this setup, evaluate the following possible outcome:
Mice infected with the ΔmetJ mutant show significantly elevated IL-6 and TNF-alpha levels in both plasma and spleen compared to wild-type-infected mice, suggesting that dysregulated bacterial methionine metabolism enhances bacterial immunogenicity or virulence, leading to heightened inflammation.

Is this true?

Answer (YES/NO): NO